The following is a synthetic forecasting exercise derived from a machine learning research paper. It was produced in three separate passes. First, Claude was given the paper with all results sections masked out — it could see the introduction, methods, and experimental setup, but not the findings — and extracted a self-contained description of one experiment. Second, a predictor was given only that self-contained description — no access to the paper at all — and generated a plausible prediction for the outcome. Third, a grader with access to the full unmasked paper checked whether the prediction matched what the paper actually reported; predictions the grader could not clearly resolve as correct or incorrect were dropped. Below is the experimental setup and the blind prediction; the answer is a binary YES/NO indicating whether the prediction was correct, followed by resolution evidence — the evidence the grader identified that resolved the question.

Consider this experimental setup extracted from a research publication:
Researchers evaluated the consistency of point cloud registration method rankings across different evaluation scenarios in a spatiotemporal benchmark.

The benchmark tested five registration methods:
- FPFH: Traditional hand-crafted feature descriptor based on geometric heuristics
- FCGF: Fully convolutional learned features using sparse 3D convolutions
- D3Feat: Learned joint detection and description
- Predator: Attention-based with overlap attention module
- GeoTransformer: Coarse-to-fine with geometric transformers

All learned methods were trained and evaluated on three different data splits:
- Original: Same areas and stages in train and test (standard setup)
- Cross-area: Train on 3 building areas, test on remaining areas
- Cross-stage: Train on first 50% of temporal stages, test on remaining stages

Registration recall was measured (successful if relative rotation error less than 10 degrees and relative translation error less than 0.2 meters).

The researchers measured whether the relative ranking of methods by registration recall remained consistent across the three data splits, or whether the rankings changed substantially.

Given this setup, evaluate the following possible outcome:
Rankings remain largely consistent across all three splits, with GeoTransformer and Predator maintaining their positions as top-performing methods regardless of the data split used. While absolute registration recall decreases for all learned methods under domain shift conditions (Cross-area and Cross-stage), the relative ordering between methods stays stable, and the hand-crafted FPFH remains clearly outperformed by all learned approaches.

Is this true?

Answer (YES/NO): YES